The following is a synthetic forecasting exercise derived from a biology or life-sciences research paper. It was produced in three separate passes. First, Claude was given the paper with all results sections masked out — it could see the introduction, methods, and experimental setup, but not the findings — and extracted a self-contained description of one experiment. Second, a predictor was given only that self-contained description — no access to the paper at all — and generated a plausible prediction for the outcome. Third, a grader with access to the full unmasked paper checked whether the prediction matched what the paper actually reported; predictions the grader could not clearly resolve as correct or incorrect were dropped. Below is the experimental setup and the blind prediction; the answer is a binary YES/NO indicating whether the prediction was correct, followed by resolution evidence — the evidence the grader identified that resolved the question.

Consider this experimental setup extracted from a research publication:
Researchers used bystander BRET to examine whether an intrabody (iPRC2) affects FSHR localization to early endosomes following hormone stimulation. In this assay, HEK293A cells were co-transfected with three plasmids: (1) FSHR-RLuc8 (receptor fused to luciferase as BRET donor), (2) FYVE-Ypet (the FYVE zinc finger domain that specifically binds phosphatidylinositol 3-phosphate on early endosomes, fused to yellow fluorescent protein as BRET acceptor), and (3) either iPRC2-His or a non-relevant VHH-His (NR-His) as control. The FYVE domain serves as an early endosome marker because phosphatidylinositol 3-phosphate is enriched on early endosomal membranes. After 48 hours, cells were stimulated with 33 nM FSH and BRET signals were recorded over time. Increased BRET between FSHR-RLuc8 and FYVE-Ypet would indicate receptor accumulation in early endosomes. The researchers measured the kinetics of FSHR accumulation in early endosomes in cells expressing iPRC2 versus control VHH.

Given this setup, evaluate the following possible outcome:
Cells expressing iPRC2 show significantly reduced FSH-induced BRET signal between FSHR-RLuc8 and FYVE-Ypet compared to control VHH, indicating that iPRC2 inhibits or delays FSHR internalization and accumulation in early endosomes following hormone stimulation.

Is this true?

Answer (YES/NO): NO